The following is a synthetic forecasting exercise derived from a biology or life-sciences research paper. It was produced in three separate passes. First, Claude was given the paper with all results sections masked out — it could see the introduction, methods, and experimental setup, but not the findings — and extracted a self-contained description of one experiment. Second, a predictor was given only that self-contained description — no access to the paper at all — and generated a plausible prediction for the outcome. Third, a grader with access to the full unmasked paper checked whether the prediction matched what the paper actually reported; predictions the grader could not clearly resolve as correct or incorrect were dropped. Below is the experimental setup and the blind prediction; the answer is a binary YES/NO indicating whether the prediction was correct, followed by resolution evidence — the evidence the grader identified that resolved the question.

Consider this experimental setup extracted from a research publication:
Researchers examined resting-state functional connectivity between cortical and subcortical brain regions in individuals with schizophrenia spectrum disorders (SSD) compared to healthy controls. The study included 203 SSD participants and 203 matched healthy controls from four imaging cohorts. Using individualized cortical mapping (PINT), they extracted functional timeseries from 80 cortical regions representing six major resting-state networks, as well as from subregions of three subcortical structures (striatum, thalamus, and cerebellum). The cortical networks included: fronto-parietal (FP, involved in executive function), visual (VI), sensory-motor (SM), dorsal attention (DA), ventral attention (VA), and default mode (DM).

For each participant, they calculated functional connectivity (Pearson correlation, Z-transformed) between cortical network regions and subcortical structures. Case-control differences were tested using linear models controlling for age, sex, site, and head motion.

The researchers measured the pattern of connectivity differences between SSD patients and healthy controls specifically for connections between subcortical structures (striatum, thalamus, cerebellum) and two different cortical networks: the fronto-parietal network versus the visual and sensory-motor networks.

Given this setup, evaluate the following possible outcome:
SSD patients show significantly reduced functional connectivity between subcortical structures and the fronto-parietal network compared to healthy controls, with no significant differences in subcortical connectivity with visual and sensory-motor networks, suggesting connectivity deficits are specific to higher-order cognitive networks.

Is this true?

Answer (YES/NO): NO